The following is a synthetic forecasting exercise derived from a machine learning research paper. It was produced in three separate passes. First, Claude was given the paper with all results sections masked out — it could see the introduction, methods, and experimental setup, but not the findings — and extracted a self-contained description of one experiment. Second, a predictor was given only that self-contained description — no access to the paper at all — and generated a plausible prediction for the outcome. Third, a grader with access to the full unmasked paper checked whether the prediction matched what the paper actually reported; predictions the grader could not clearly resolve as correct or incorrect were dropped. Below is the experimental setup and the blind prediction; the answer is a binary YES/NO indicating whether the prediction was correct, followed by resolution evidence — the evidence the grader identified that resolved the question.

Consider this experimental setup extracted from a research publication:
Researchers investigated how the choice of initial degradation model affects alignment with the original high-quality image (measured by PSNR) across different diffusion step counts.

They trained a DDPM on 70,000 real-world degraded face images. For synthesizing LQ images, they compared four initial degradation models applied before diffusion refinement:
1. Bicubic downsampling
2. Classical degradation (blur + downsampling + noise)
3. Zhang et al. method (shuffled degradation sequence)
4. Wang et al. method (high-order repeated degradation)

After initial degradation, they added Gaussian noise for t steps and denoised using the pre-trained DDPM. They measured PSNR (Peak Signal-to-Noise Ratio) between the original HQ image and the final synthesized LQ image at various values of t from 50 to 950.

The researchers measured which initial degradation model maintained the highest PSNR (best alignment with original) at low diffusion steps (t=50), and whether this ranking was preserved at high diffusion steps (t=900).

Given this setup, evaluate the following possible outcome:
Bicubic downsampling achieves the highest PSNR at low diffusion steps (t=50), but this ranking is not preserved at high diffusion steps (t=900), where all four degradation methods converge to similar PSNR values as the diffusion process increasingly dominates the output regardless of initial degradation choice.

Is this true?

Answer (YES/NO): NO